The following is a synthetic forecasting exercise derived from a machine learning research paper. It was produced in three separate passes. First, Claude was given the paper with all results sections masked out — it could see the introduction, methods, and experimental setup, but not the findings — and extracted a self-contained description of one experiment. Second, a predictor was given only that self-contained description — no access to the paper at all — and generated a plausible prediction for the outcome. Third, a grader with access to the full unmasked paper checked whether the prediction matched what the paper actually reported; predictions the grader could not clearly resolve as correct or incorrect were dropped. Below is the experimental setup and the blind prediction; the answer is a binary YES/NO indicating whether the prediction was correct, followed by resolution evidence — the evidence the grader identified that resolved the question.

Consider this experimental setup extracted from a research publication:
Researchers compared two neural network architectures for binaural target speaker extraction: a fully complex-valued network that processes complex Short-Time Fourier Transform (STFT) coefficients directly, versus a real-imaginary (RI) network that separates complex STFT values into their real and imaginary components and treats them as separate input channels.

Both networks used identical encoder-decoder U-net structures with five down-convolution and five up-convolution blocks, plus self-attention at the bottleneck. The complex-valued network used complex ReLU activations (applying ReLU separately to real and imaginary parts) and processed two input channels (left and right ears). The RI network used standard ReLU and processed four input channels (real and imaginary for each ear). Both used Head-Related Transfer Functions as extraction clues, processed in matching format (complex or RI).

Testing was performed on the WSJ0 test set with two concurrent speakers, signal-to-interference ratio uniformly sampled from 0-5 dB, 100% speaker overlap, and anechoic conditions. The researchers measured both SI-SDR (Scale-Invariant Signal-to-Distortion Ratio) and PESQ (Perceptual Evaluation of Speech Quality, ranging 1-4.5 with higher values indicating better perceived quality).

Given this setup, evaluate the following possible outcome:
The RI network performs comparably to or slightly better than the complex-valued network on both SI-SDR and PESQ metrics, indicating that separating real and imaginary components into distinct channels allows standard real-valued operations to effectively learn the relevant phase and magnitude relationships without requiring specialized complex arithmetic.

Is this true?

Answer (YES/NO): NO